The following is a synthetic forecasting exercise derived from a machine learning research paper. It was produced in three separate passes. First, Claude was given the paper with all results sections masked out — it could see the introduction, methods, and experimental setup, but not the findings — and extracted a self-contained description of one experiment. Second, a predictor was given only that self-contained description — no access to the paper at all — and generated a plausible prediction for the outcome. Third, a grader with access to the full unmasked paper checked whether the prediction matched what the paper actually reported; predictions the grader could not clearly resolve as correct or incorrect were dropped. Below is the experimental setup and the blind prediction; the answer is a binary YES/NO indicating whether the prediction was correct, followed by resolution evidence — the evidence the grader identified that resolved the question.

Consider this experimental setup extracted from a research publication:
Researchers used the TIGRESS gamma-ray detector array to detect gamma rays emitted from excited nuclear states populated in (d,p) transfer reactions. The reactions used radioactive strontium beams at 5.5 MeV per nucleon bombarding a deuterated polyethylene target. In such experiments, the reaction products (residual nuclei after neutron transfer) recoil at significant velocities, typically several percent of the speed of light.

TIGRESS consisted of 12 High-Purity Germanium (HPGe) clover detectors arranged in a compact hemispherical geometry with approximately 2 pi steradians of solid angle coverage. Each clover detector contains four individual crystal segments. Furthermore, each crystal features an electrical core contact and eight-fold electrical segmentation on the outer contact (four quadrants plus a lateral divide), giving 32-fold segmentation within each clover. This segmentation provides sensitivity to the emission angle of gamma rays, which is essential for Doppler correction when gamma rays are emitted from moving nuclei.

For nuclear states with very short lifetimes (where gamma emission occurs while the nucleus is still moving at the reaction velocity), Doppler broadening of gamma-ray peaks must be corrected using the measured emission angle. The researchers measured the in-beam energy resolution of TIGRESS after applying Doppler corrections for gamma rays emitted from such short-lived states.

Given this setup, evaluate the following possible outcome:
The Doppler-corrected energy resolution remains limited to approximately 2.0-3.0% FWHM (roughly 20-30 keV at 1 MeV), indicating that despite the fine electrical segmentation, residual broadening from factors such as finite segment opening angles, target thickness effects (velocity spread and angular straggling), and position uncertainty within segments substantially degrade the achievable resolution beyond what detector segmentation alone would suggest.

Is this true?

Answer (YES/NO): NO